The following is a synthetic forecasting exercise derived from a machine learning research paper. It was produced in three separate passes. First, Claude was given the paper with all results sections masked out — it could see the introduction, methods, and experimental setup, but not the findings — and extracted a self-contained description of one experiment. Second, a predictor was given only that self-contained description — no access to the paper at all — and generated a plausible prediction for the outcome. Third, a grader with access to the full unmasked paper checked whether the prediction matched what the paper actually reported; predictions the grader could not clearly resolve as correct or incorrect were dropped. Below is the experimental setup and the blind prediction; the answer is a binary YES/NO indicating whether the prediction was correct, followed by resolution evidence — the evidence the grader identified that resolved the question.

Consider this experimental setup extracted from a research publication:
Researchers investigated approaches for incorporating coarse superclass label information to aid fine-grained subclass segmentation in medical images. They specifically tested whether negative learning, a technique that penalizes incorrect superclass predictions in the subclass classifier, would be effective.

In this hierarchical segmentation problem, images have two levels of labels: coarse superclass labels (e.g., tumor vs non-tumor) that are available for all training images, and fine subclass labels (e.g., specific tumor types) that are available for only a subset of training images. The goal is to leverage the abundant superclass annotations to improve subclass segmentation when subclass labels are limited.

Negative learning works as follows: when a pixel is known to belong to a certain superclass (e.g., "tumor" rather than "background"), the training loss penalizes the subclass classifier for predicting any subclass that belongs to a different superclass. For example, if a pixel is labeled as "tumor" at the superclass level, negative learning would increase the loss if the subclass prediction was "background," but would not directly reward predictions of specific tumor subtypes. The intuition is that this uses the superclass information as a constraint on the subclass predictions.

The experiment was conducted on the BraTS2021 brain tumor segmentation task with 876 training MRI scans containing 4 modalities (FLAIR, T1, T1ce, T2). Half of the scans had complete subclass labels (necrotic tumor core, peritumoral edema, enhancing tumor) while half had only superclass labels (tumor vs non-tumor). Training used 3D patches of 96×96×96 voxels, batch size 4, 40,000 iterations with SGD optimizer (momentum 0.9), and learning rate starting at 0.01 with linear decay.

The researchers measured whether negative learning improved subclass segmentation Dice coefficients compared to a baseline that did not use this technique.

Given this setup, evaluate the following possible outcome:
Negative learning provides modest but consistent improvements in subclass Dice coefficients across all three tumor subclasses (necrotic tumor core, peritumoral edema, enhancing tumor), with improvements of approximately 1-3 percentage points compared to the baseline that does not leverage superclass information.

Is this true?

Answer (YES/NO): NO